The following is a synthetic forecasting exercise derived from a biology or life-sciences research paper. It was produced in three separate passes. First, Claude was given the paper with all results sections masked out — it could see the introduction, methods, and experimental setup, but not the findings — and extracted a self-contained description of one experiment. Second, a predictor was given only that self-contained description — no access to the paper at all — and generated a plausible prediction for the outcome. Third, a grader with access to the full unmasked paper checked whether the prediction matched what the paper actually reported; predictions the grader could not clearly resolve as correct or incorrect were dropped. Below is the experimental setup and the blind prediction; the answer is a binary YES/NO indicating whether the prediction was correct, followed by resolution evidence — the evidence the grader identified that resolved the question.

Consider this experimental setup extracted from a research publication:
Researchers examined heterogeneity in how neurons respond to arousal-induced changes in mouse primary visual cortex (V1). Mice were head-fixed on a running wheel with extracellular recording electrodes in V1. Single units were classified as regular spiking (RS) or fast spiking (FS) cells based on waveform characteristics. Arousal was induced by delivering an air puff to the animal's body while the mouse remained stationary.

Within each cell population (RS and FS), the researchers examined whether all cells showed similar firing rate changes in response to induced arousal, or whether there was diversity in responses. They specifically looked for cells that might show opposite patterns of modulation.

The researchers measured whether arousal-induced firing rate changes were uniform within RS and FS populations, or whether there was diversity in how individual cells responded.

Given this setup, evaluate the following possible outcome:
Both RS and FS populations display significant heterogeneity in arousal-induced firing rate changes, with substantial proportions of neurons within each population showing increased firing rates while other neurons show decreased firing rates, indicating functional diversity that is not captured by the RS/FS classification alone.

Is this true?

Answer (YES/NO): NO